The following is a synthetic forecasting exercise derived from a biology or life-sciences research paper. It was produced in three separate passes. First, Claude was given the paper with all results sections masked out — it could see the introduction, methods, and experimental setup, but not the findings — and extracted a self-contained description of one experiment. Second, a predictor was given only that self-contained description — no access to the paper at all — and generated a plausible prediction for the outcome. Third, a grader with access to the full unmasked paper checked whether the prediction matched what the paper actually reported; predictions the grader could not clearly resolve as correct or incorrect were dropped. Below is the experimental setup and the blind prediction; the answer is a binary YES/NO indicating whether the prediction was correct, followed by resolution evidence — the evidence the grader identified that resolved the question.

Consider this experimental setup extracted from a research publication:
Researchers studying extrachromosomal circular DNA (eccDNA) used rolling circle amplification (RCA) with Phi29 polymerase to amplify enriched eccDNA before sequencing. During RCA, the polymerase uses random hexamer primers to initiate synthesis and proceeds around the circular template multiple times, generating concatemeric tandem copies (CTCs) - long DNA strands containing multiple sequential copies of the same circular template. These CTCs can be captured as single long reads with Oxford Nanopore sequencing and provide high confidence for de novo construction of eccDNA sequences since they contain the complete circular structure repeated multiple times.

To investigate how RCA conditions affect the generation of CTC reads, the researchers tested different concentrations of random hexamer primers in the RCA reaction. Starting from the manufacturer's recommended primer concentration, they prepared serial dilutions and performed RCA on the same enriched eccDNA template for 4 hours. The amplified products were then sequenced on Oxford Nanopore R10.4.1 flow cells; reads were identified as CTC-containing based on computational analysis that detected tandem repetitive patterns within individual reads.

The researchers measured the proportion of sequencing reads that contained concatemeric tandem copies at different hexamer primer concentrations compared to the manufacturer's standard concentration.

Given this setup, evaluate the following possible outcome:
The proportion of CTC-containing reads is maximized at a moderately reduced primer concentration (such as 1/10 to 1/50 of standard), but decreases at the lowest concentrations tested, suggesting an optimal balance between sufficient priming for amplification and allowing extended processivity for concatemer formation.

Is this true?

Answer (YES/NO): NO